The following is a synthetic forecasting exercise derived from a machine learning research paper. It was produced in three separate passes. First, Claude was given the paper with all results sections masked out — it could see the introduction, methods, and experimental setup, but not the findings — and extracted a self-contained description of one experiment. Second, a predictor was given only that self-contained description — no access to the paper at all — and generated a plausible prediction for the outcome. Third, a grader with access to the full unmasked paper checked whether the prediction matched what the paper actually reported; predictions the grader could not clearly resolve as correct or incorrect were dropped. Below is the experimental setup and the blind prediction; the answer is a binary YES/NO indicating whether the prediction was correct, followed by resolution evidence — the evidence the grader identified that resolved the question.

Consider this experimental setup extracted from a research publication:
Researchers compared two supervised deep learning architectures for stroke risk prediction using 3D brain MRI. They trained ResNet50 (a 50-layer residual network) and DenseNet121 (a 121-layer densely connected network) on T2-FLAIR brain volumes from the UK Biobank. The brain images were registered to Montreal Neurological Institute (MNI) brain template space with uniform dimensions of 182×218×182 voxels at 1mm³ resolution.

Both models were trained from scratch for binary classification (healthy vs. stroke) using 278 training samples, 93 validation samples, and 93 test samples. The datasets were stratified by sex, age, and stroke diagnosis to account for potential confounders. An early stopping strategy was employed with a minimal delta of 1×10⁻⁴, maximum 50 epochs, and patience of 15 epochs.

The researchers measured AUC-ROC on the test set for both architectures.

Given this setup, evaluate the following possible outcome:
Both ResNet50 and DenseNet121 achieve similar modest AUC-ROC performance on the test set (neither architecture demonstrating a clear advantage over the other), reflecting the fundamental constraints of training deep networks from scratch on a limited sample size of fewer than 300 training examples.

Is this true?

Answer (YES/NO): NO